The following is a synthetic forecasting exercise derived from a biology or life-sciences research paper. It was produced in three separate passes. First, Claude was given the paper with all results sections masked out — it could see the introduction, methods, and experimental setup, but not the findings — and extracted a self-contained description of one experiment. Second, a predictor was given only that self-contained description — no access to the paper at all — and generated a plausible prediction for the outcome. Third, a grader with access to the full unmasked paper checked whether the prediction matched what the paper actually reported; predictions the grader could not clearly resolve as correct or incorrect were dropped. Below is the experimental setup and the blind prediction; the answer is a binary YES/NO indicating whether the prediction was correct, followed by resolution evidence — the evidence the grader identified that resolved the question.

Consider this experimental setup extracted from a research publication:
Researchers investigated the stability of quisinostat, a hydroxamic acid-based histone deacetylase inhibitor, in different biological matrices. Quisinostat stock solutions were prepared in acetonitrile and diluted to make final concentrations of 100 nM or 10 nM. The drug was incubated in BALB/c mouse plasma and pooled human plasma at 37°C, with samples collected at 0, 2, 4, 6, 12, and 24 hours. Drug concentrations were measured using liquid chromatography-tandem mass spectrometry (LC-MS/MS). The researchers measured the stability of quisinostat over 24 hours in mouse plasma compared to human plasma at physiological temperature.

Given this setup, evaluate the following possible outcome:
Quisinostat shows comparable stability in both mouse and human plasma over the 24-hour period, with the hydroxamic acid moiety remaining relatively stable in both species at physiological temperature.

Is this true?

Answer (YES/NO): NO